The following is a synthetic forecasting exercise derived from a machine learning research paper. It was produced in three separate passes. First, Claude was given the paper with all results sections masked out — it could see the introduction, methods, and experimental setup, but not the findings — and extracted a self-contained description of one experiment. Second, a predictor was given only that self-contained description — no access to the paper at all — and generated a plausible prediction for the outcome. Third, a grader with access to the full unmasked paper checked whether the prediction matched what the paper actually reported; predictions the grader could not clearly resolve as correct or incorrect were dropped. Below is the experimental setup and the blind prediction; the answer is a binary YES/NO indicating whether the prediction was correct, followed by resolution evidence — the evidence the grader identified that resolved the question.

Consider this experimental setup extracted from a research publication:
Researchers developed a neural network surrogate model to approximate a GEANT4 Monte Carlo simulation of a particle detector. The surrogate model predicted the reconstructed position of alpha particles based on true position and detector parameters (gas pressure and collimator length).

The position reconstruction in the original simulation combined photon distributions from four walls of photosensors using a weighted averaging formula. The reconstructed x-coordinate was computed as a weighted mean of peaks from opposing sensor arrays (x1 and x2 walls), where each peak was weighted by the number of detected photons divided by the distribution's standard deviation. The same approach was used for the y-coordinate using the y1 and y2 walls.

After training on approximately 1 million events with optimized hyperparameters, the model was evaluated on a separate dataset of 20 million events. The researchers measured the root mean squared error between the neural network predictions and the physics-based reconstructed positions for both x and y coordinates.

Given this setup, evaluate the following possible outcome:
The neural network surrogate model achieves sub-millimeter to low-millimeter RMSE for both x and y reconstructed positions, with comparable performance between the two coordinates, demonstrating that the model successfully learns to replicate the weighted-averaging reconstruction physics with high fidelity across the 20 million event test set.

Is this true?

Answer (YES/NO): YES